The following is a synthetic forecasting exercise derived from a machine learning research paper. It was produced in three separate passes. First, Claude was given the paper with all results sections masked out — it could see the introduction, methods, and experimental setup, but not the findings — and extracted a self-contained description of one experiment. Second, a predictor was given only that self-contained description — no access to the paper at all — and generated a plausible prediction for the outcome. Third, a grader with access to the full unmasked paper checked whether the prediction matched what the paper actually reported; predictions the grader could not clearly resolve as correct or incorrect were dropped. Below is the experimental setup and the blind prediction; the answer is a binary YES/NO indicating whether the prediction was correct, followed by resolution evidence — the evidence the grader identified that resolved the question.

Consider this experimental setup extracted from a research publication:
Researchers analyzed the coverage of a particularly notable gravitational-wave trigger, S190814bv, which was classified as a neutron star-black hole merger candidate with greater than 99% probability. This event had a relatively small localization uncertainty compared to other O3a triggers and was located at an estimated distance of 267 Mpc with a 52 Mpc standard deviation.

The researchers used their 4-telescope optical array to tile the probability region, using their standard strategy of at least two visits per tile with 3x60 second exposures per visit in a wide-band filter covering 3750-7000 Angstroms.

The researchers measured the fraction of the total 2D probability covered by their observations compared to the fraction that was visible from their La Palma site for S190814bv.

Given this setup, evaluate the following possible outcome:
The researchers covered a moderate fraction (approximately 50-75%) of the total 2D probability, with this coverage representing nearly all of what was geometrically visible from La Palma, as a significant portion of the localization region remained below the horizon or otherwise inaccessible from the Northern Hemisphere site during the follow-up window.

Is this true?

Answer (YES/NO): NO